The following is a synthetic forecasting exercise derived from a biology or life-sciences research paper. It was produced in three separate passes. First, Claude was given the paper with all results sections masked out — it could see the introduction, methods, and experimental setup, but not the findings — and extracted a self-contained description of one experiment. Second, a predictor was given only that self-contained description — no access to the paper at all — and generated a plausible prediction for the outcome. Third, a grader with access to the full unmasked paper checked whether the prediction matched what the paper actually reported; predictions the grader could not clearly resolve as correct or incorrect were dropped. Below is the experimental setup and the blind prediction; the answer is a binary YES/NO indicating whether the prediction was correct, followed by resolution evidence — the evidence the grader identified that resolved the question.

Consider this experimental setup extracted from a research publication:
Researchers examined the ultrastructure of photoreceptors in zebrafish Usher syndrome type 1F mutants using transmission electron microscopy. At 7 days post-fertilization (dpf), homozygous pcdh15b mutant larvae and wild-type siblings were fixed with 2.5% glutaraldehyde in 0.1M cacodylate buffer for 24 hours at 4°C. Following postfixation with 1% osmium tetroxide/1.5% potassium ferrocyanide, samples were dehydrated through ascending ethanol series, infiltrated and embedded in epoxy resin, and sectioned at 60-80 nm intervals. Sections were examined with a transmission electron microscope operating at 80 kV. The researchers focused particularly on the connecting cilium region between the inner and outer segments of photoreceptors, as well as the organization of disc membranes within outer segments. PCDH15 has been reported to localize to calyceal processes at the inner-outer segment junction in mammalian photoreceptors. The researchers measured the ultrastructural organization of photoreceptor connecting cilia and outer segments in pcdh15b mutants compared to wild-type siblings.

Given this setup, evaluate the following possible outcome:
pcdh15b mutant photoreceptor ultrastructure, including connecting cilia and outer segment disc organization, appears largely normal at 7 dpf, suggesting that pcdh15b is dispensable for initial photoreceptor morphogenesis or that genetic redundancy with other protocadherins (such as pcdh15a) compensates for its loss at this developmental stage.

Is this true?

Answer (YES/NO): NO